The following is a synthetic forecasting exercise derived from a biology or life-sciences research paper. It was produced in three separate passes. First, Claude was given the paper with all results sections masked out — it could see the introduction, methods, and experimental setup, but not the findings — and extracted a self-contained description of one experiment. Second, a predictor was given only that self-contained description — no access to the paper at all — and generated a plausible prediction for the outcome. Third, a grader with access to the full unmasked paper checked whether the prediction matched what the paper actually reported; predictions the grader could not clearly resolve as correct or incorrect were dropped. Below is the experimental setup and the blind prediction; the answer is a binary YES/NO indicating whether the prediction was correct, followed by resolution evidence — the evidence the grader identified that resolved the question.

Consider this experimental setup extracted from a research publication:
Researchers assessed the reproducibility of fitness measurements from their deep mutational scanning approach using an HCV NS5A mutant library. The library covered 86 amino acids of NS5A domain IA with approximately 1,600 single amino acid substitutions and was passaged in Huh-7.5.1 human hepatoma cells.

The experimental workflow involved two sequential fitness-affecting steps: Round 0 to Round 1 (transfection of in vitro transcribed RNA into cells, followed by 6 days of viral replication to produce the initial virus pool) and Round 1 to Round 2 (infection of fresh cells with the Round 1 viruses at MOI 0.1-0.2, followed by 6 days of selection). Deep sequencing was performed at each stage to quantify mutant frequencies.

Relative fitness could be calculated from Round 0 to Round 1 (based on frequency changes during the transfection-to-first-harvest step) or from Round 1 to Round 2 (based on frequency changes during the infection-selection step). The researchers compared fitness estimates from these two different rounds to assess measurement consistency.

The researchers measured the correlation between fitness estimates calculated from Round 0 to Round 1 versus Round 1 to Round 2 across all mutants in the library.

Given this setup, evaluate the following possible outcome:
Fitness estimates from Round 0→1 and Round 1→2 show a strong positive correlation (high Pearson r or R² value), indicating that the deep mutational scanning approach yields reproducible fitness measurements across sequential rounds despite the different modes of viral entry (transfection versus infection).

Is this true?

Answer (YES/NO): YES